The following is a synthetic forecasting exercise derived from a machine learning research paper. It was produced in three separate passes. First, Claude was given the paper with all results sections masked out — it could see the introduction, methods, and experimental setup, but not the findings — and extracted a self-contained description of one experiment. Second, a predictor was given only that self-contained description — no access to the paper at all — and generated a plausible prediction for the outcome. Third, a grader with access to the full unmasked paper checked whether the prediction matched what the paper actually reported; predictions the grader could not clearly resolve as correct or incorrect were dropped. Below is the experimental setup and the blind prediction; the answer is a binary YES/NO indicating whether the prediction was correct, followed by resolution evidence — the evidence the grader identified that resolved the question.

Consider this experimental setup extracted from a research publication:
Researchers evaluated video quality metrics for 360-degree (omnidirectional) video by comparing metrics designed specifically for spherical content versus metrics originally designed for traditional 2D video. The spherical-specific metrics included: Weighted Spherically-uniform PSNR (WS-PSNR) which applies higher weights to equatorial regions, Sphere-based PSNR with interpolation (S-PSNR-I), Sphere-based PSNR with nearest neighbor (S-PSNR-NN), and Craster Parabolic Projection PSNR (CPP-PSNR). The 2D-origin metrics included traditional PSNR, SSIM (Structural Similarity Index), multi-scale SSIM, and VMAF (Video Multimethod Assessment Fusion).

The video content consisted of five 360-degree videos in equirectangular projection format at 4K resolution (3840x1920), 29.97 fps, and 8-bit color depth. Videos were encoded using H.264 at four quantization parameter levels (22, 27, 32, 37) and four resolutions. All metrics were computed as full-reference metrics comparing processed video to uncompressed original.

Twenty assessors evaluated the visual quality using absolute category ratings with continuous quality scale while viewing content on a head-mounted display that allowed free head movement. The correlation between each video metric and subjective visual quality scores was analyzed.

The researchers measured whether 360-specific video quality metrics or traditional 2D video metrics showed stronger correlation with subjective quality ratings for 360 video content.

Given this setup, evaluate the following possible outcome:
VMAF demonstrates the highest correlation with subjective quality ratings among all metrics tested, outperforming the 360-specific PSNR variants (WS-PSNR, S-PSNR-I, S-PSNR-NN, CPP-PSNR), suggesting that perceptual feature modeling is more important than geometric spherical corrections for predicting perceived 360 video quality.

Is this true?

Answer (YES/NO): YES